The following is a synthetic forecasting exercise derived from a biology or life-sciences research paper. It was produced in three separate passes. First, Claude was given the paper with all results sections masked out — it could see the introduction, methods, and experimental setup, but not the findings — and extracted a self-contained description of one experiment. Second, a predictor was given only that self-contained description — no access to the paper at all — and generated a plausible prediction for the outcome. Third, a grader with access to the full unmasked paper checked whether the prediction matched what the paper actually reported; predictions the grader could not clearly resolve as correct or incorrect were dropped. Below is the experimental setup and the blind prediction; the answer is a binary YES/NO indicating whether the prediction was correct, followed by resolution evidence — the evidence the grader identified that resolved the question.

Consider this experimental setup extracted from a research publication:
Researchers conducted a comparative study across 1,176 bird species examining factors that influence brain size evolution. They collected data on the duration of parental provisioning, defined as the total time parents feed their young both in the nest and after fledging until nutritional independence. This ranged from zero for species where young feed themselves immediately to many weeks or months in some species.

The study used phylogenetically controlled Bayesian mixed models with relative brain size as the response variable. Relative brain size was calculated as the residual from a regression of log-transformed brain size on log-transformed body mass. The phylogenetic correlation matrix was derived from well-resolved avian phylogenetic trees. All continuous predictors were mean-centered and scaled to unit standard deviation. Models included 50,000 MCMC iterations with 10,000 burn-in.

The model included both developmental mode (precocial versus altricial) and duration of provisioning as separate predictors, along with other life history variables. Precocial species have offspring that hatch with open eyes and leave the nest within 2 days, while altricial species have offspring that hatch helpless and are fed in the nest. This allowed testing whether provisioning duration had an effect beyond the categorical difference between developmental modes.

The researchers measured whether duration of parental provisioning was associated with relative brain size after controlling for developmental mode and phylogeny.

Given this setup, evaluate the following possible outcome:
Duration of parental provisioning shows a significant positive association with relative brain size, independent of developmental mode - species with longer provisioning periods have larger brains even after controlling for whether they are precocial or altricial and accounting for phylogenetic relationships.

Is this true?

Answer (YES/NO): NO